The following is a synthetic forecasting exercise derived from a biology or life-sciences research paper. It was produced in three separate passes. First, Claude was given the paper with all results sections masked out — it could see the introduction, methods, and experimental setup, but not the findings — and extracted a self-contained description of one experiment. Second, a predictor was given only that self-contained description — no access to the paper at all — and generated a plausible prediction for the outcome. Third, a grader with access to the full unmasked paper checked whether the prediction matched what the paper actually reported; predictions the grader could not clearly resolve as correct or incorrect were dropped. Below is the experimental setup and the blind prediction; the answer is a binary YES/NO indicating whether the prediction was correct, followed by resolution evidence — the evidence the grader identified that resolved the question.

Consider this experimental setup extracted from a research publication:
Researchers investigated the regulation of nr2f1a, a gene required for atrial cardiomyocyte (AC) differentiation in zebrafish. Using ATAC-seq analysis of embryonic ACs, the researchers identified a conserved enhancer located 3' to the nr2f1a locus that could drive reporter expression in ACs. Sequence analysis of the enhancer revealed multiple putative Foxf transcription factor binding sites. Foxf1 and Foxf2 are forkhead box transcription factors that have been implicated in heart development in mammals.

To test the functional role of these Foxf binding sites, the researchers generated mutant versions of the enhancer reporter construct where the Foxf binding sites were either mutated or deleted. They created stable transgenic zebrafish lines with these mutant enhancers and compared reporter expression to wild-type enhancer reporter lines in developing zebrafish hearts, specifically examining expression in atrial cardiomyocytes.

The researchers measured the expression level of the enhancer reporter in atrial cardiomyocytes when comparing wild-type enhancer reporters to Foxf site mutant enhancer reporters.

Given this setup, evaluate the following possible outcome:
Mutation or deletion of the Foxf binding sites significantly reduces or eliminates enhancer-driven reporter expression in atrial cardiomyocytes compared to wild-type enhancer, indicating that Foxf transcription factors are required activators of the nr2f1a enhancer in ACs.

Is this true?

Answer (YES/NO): YES